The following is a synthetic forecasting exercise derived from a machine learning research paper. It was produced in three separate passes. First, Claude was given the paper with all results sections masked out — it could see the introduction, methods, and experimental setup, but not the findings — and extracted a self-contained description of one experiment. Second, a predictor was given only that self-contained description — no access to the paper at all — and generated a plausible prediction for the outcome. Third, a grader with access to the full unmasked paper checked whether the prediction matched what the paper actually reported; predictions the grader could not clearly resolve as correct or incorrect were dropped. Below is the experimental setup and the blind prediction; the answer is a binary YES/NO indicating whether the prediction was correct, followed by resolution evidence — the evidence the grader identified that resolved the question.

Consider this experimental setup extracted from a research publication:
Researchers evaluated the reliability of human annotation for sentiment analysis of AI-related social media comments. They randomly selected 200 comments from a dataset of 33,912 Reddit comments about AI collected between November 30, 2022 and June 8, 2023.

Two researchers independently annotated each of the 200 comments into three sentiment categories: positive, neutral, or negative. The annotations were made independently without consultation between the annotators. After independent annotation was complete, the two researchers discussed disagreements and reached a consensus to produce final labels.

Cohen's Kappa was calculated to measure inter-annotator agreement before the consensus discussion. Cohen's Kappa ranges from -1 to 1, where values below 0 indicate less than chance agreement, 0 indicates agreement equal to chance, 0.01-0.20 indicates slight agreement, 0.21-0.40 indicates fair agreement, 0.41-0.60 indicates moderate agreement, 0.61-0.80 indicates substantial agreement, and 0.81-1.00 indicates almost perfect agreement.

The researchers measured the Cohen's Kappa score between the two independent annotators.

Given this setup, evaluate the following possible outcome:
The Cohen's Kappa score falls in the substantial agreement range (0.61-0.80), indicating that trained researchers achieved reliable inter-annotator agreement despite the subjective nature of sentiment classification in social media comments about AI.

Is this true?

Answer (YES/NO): YES